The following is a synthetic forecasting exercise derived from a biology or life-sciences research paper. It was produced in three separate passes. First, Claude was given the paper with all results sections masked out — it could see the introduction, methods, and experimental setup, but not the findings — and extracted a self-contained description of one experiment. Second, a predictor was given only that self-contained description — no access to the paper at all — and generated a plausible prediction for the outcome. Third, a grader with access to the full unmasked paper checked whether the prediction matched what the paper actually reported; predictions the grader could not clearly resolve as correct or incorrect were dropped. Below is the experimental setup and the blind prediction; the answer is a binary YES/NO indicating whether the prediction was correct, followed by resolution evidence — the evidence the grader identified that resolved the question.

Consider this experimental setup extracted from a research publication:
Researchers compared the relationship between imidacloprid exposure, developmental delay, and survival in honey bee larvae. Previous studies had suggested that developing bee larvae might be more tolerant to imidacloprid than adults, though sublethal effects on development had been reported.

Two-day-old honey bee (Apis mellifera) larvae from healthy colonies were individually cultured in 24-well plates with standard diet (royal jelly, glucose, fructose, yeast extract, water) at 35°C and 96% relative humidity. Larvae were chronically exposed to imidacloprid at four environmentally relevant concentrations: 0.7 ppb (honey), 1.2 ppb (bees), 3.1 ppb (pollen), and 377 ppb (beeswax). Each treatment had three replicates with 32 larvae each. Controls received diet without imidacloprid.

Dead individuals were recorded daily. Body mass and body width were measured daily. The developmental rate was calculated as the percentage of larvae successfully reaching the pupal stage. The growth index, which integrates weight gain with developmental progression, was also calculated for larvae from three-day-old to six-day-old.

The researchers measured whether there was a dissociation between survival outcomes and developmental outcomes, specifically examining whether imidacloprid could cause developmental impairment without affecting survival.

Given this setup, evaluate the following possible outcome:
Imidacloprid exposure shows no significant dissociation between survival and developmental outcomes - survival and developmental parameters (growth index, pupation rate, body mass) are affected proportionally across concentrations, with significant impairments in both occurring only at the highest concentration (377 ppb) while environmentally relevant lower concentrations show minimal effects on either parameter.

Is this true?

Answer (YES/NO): NO